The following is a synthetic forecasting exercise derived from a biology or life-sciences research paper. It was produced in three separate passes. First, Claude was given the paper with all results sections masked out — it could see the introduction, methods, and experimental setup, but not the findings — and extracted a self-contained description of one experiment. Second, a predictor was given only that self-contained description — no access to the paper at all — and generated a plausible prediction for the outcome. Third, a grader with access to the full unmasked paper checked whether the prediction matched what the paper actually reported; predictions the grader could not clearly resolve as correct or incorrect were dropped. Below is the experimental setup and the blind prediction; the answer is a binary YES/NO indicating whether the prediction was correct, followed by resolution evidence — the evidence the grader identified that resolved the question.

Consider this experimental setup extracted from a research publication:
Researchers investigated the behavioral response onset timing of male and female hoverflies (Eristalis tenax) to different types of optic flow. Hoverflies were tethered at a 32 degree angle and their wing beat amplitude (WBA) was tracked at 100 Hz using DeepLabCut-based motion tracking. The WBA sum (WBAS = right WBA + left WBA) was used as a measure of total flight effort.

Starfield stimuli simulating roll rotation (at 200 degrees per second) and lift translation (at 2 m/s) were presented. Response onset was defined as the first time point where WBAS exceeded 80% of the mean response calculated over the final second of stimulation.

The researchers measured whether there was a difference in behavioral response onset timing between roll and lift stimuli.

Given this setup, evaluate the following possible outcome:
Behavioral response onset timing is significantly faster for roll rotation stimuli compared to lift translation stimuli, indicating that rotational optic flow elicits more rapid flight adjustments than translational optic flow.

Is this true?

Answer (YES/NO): NO